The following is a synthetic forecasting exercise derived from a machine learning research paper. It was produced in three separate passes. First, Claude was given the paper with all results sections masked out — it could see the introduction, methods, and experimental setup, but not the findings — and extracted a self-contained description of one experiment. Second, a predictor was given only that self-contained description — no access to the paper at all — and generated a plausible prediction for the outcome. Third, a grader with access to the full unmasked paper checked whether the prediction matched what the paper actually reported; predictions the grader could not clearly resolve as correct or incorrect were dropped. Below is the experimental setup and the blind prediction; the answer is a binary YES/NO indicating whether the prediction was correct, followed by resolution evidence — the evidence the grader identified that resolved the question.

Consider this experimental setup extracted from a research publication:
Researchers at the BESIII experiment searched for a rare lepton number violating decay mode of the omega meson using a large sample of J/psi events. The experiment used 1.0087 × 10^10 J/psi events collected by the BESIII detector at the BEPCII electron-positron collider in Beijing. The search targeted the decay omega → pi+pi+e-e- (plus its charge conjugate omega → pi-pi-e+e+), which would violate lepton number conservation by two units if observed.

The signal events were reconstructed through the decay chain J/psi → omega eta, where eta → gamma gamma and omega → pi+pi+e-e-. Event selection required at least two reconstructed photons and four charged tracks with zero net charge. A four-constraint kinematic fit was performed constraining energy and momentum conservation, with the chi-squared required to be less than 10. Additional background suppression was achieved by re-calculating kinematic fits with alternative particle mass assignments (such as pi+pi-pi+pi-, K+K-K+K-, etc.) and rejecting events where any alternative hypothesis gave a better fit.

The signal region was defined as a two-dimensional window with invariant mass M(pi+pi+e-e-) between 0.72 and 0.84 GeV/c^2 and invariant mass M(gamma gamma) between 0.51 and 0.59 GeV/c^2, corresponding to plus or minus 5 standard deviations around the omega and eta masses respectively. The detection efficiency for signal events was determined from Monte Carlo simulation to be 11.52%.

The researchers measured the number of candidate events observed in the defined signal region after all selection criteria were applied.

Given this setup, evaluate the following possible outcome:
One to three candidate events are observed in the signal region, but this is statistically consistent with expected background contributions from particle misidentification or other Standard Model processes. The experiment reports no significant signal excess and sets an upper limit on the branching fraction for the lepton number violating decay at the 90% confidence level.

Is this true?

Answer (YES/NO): NO